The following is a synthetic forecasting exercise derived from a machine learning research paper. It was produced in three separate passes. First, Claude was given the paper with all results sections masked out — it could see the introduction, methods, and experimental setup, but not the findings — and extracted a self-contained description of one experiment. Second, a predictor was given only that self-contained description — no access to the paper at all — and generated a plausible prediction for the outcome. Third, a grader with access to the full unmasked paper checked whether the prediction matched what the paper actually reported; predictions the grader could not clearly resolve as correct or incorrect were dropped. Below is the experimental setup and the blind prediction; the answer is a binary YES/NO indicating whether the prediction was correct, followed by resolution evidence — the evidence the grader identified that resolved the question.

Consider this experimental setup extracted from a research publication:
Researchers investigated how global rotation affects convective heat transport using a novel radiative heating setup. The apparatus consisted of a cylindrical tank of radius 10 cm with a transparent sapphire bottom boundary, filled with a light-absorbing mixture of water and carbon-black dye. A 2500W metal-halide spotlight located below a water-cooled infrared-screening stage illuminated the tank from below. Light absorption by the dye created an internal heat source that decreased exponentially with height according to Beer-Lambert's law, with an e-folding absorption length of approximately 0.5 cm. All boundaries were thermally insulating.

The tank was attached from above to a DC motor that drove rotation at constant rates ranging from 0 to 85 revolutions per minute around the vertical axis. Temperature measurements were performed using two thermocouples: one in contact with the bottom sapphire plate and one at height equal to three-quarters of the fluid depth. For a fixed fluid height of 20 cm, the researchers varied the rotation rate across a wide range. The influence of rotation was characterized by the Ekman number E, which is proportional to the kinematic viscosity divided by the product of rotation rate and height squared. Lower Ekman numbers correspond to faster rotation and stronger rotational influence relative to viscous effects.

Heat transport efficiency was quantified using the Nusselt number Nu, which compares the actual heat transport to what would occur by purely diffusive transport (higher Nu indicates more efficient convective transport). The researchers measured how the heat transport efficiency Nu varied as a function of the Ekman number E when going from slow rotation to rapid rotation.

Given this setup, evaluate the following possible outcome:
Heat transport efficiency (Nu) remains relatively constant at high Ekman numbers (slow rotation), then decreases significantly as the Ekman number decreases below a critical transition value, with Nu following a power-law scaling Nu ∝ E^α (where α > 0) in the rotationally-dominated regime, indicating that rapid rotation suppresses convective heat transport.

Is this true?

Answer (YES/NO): YES